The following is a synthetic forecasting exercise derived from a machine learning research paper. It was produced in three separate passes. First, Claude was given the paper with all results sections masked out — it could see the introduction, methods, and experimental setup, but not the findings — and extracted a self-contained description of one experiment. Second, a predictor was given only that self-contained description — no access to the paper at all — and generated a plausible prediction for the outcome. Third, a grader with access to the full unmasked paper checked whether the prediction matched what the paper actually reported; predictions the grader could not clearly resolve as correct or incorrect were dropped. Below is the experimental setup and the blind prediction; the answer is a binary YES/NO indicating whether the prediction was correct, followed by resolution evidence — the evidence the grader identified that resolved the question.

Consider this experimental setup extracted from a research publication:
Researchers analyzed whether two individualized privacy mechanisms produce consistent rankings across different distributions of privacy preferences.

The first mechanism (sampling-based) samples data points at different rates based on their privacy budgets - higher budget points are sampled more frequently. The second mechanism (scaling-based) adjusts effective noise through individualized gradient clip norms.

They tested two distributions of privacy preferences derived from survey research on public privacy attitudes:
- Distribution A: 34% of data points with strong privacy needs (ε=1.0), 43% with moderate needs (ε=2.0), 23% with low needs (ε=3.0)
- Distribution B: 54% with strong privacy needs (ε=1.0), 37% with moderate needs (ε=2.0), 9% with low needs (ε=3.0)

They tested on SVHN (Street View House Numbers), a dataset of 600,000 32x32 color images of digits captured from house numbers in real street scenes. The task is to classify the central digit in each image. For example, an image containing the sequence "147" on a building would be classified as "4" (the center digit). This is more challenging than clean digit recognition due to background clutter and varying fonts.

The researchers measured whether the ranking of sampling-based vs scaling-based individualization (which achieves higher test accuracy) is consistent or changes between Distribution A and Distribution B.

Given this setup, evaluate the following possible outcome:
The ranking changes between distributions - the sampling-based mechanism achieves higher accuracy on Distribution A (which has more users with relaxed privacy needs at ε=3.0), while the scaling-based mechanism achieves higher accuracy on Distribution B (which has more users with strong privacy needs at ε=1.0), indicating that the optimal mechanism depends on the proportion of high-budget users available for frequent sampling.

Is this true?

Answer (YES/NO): NO